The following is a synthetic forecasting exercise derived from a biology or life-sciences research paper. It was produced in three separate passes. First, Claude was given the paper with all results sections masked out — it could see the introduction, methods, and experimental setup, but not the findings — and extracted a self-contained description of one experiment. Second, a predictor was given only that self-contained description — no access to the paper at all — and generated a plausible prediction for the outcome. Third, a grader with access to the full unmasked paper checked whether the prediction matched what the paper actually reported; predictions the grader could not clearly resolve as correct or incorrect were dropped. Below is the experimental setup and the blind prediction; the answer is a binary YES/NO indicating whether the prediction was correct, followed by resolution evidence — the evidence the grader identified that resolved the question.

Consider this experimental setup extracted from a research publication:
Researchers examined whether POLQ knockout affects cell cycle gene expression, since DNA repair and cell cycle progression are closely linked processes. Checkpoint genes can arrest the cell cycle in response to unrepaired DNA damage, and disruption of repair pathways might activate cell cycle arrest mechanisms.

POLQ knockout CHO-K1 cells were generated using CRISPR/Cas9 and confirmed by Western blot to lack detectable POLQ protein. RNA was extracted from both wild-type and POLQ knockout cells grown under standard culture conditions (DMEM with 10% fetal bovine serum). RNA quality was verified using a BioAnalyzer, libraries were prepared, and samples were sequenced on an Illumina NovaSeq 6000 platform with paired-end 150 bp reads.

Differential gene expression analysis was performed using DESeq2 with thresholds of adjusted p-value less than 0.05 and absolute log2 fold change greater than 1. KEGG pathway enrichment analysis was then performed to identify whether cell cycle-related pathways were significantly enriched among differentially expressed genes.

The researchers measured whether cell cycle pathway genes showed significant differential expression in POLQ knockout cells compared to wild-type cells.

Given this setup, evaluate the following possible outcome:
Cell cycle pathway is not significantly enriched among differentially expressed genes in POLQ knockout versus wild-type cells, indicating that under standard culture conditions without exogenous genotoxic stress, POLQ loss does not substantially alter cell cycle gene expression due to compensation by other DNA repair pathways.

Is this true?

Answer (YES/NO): YES